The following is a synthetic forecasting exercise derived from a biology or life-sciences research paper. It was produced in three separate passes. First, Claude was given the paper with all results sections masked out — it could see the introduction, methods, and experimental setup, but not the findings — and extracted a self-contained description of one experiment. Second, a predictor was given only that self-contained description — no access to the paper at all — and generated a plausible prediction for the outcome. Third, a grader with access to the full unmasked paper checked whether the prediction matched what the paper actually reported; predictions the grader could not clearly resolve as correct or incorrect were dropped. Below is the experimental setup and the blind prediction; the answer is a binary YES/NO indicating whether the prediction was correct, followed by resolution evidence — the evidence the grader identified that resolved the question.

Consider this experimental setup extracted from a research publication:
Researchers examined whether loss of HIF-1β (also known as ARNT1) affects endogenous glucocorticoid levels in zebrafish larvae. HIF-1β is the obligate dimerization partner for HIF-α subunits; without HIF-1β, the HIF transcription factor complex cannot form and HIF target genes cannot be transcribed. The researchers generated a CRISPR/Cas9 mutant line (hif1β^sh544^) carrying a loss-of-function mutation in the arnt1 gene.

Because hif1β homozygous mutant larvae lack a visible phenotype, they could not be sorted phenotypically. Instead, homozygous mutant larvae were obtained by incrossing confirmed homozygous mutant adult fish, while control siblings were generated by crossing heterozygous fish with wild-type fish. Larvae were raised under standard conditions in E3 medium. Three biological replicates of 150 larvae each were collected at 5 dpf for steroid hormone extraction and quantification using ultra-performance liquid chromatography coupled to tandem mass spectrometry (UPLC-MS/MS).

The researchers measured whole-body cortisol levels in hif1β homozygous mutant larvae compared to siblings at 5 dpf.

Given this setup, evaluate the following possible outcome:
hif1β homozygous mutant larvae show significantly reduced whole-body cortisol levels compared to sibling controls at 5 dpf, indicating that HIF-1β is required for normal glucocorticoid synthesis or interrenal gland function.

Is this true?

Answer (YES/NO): NO